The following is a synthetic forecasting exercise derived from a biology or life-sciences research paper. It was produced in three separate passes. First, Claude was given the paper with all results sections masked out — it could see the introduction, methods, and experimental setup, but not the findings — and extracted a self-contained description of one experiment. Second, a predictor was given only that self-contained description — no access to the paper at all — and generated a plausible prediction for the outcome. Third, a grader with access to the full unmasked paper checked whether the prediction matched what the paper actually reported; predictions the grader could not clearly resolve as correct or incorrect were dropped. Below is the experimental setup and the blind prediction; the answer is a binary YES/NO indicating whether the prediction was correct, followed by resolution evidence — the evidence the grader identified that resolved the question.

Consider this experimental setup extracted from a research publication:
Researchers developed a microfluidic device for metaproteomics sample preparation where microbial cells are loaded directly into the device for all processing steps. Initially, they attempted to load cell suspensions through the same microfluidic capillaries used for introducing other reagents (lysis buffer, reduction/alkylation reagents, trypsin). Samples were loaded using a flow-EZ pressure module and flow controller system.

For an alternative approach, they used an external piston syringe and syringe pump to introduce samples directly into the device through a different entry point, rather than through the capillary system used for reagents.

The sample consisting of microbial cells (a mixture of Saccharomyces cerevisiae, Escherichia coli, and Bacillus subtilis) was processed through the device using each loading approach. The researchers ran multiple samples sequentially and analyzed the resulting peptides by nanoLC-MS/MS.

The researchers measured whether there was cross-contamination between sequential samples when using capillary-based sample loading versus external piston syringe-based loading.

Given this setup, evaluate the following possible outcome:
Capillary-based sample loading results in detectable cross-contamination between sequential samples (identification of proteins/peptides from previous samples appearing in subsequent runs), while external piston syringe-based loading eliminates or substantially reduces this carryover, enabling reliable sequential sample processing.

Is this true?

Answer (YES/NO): YES